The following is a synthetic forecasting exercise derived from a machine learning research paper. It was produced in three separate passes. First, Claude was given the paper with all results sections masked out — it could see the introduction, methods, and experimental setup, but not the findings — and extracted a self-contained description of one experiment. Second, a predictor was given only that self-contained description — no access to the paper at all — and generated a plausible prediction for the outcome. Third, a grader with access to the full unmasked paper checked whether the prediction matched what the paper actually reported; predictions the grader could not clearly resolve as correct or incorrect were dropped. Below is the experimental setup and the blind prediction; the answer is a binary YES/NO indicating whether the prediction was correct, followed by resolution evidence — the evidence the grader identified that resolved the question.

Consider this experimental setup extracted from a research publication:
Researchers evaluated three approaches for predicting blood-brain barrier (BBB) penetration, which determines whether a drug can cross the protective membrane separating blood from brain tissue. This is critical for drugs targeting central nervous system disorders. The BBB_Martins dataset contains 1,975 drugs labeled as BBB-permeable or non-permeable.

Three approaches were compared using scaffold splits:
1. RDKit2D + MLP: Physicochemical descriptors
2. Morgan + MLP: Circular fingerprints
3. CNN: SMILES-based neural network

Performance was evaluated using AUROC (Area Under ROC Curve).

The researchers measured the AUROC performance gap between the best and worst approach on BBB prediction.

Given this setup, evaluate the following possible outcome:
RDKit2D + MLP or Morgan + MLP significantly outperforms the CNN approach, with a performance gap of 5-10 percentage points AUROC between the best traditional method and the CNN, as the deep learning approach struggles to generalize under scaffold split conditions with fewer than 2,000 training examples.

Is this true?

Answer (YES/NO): NO